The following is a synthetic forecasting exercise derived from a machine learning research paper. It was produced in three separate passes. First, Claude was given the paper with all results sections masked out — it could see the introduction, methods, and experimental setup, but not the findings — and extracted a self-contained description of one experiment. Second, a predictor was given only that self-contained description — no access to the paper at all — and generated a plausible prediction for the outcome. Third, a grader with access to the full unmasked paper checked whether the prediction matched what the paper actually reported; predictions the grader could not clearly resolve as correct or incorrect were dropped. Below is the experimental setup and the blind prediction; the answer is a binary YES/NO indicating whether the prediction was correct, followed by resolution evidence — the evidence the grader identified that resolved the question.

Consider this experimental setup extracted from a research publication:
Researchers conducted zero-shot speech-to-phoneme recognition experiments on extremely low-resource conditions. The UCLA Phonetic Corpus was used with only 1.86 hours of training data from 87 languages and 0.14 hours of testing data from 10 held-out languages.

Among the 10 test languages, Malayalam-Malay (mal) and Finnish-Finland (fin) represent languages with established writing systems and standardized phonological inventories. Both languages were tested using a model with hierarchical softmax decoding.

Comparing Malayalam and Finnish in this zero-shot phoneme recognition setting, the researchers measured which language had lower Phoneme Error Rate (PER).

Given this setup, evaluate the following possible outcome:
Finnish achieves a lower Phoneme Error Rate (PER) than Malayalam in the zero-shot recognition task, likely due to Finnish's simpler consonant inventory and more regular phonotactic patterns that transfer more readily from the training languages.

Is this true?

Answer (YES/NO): YES